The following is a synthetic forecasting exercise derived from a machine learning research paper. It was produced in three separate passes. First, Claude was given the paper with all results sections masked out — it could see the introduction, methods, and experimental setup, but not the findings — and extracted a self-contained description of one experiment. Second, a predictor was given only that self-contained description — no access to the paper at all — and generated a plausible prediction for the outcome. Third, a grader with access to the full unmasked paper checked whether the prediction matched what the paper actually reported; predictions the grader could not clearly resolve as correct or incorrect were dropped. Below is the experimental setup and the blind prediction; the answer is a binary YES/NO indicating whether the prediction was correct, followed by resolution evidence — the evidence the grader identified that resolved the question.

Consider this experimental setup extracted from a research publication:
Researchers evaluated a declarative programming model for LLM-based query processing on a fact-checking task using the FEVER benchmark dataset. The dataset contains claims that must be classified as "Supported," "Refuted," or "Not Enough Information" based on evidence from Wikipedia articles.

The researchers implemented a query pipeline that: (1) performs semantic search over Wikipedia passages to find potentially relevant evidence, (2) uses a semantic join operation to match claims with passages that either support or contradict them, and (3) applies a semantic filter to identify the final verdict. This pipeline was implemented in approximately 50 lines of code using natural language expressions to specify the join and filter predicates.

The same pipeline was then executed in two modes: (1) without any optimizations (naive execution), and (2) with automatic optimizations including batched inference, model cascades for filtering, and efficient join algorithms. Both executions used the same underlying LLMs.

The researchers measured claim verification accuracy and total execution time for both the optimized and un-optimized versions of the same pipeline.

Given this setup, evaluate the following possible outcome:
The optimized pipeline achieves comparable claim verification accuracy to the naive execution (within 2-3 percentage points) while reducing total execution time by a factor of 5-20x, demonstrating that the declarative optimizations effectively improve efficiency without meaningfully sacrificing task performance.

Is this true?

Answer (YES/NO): NO